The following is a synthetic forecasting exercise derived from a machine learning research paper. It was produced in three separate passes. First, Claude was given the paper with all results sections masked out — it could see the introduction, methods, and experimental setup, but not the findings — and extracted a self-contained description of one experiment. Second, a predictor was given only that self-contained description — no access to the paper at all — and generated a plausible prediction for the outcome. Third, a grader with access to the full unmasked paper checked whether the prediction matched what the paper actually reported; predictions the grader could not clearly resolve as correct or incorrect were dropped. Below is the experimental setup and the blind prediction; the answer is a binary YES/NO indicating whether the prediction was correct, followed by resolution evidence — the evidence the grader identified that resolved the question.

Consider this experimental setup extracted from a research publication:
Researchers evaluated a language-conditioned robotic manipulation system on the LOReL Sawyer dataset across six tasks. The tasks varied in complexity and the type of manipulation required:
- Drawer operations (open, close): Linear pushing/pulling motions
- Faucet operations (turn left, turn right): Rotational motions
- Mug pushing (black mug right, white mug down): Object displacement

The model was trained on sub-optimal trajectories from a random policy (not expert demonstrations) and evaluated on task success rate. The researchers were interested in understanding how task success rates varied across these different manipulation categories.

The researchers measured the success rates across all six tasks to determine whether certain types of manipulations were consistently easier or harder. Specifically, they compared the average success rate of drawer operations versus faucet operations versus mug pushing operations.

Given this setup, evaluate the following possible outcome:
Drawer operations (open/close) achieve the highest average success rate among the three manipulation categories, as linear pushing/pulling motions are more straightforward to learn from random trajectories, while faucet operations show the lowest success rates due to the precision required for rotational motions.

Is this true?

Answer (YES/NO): NO